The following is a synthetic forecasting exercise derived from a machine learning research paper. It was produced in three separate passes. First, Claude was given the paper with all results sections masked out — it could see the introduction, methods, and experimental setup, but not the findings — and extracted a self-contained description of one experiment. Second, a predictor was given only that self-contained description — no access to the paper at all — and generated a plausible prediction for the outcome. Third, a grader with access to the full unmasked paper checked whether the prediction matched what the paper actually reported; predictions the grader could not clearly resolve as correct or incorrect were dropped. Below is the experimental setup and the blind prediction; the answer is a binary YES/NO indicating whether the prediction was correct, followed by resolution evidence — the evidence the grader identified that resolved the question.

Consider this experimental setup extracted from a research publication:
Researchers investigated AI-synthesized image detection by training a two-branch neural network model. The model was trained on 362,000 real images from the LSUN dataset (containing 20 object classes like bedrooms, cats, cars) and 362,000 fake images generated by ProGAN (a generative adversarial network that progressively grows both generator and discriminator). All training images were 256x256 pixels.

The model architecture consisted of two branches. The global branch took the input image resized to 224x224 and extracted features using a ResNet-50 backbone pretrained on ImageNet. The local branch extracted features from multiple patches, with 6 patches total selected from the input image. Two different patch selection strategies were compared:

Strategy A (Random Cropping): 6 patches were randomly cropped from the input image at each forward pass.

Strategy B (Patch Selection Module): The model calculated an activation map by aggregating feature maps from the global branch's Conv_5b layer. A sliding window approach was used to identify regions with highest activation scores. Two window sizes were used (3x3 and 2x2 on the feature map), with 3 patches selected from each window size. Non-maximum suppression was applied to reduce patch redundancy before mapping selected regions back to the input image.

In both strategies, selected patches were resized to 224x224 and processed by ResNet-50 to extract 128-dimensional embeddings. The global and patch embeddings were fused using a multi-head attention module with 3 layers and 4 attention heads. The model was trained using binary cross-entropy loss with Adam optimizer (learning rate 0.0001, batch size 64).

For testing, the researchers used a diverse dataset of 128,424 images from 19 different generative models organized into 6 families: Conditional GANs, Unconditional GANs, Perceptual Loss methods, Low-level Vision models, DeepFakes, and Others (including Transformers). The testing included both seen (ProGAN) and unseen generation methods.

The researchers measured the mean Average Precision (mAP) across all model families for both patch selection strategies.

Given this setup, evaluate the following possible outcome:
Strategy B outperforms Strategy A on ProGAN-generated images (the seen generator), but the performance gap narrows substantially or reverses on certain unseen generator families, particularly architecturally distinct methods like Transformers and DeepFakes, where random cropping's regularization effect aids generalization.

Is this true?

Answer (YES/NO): NO